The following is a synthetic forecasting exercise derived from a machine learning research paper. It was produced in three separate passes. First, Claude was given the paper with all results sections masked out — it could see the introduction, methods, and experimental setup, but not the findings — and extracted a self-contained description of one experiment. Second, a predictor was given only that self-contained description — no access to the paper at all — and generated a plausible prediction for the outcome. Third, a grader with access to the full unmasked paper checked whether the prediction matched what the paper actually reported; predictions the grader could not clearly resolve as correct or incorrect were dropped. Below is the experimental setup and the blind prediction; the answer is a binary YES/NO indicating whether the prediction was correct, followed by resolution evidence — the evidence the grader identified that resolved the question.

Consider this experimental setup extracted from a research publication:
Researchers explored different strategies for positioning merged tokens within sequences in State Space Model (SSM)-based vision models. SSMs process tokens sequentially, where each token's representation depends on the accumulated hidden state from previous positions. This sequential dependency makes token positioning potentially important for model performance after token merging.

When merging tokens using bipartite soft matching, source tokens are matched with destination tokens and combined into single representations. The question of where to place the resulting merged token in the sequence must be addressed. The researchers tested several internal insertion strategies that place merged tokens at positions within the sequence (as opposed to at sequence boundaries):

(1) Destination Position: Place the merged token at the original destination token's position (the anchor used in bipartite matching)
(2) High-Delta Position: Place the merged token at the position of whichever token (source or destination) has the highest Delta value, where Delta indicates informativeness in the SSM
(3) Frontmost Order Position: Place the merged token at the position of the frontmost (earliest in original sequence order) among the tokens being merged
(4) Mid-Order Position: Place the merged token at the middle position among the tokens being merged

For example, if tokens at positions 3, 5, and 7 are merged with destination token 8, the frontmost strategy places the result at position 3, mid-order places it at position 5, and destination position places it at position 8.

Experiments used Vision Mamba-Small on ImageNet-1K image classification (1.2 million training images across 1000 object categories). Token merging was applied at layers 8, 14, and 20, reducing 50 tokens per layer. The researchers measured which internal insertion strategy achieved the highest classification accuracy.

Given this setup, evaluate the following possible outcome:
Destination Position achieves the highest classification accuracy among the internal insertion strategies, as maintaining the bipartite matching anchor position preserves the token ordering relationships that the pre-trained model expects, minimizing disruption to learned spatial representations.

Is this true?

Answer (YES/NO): NO